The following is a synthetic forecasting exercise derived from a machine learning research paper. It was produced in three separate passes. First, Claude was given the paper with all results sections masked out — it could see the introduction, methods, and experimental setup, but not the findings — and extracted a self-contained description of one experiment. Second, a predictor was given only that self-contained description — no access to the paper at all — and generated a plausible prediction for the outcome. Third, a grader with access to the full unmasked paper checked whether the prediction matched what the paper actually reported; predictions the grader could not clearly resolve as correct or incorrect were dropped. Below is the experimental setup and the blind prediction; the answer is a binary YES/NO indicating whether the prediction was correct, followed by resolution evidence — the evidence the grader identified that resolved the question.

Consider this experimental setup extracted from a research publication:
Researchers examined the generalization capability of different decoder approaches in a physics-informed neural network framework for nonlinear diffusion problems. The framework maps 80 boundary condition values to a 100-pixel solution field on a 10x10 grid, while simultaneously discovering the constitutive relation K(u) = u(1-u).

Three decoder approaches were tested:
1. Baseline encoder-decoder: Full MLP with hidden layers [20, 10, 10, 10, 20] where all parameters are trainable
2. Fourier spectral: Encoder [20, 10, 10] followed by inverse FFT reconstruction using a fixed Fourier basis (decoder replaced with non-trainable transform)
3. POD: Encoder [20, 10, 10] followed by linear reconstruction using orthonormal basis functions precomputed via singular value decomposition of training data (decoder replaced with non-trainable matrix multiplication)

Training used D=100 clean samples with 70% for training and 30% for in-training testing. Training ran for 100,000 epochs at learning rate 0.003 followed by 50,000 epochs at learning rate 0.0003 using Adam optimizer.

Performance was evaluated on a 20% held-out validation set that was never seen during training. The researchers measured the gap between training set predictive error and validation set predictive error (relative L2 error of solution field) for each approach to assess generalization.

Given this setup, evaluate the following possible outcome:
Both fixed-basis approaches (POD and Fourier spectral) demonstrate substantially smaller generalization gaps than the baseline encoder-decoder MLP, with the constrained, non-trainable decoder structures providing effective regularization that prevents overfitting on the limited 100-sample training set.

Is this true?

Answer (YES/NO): YES